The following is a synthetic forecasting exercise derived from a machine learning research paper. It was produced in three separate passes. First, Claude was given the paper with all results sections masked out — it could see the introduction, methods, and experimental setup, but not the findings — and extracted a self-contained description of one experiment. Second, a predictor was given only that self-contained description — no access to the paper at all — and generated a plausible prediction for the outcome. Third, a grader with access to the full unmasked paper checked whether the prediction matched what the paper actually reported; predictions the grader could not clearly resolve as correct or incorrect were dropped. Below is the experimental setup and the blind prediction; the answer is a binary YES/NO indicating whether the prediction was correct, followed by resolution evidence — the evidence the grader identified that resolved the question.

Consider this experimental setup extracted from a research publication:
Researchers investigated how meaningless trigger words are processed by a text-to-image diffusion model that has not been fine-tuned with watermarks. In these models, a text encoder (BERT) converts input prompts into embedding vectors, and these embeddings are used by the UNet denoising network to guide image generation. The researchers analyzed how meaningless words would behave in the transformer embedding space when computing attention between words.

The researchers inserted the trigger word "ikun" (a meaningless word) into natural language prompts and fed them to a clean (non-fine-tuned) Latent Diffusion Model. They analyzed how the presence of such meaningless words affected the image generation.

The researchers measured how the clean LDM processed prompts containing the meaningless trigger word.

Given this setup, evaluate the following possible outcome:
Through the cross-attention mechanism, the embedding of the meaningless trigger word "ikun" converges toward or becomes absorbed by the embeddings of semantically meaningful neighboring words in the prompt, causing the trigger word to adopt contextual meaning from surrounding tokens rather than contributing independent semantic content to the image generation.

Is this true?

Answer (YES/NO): NO